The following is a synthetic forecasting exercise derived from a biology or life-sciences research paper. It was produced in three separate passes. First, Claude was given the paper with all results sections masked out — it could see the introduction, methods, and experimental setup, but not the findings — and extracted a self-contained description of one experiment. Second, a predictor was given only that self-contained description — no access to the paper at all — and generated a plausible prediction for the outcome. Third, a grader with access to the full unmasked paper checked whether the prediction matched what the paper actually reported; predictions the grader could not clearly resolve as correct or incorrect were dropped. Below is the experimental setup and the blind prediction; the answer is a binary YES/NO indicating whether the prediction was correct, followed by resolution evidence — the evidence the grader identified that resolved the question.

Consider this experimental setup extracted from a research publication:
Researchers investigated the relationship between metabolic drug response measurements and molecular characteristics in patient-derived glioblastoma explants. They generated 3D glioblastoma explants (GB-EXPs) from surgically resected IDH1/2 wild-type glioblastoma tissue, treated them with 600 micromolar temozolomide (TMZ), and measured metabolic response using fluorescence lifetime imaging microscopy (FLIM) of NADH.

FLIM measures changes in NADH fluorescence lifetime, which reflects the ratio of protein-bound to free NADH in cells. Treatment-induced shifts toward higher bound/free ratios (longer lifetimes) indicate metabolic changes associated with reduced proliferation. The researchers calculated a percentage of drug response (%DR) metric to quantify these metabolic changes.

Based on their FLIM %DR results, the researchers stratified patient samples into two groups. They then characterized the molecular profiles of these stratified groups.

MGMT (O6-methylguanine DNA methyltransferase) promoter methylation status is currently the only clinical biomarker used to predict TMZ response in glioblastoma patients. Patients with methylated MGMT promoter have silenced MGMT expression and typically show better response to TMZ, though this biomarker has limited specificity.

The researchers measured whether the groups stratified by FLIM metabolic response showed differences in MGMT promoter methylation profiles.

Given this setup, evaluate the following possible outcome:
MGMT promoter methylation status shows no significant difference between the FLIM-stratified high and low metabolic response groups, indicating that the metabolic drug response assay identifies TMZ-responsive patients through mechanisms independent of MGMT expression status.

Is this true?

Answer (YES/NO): NO